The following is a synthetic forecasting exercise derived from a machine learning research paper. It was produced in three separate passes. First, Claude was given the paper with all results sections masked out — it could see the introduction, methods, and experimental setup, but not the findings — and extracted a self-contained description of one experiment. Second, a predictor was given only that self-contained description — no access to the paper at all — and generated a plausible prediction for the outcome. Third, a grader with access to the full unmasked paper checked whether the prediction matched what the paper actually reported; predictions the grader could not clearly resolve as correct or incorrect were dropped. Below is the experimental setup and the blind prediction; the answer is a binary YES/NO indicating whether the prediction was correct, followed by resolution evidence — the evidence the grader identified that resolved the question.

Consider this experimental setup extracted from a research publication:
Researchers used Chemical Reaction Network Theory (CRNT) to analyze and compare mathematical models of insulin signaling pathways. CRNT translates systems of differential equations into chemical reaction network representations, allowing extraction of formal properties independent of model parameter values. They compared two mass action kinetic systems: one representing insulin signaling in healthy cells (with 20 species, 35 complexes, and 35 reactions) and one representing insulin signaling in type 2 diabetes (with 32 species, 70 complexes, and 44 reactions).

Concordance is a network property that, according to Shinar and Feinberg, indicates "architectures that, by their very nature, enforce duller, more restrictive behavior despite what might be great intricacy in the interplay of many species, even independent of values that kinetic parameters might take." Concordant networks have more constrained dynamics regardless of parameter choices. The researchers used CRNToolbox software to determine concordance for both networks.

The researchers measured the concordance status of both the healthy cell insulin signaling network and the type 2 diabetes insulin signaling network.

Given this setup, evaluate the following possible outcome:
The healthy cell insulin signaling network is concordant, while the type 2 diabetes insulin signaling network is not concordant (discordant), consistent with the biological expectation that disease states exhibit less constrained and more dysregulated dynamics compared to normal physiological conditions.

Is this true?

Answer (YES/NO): YES